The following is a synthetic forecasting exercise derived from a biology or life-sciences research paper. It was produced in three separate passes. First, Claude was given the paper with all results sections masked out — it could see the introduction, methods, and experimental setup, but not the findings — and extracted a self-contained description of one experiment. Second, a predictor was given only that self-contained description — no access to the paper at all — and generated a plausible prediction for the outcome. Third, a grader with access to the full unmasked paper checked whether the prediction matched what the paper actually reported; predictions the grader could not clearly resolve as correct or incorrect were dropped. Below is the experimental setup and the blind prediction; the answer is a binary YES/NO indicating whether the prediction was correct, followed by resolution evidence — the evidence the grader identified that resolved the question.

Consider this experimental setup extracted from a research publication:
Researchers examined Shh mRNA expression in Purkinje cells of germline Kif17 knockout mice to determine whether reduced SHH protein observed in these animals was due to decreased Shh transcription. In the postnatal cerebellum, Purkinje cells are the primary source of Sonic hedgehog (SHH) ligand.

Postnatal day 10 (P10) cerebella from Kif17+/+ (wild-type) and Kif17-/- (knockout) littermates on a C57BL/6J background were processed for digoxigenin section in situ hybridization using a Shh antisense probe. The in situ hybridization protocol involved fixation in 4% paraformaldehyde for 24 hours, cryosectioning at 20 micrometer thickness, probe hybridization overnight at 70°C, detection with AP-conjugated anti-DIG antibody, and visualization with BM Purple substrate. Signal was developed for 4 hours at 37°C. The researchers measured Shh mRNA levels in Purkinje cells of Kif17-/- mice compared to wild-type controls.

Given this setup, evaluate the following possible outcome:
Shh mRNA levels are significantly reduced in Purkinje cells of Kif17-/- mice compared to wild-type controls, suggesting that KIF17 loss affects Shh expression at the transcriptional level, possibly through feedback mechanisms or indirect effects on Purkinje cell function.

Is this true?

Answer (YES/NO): YES